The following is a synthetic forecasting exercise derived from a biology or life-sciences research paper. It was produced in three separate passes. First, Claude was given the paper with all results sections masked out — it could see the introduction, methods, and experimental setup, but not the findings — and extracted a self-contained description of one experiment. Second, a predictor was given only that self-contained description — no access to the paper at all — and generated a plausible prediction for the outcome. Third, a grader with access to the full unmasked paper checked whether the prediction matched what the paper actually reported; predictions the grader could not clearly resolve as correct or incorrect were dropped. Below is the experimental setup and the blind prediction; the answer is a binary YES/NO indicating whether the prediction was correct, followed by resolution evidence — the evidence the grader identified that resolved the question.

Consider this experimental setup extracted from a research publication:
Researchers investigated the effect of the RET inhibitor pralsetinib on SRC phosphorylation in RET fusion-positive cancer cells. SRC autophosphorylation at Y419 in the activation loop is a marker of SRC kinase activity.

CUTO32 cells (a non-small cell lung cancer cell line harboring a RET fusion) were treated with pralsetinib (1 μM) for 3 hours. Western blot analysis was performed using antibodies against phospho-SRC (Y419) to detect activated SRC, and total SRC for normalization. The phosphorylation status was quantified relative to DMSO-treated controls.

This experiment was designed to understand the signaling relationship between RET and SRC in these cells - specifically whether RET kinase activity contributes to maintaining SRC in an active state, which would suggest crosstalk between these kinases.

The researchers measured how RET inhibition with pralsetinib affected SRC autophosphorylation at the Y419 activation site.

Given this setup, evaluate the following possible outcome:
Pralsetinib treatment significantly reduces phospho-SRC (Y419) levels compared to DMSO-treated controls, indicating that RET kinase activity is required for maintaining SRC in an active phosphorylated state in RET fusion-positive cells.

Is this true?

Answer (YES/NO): NO